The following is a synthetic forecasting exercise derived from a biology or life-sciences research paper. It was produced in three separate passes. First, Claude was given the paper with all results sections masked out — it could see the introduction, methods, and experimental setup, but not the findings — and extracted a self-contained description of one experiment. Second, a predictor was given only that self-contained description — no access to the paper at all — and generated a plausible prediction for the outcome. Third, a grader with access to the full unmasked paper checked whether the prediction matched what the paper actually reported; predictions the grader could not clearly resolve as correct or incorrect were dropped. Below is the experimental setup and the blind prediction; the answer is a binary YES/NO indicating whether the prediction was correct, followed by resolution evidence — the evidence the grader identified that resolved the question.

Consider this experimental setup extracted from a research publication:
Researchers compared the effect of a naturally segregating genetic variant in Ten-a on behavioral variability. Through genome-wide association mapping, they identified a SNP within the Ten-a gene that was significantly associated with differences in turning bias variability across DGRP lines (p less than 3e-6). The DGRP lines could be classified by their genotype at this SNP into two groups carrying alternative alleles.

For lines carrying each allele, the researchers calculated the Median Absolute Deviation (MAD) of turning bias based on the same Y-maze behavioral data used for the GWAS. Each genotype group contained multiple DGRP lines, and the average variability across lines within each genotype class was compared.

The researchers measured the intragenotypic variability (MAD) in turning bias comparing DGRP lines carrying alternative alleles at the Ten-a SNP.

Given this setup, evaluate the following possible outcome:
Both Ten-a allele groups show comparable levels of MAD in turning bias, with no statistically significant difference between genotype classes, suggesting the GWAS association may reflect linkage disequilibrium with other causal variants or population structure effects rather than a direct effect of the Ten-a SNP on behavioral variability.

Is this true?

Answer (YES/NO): NO